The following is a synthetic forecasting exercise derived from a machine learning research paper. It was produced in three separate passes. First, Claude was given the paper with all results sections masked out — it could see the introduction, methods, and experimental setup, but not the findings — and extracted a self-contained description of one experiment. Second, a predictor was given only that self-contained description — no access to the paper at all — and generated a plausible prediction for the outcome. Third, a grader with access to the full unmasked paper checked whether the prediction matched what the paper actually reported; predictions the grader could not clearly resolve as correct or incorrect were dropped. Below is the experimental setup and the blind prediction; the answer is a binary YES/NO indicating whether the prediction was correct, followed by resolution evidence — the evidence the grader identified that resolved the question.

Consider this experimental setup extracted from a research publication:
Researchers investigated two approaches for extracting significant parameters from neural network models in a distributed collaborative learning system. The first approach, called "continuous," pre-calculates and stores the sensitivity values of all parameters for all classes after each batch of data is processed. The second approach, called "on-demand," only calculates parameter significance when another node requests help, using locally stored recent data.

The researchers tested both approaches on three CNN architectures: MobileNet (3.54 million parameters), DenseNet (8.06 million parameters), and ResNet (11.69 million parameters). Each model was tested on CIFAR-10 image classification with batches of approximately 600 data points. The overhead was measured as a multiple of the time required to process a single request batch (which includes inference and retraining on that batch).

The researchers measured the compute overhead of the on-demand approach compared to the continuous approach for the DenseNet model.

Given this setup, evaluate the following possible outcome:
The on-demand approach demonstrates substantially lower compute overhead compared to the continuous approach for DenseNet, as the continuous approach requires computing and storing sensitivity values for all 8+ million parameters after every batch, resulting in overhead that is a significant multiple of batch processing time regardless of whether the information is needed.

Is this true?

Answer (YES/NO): NO